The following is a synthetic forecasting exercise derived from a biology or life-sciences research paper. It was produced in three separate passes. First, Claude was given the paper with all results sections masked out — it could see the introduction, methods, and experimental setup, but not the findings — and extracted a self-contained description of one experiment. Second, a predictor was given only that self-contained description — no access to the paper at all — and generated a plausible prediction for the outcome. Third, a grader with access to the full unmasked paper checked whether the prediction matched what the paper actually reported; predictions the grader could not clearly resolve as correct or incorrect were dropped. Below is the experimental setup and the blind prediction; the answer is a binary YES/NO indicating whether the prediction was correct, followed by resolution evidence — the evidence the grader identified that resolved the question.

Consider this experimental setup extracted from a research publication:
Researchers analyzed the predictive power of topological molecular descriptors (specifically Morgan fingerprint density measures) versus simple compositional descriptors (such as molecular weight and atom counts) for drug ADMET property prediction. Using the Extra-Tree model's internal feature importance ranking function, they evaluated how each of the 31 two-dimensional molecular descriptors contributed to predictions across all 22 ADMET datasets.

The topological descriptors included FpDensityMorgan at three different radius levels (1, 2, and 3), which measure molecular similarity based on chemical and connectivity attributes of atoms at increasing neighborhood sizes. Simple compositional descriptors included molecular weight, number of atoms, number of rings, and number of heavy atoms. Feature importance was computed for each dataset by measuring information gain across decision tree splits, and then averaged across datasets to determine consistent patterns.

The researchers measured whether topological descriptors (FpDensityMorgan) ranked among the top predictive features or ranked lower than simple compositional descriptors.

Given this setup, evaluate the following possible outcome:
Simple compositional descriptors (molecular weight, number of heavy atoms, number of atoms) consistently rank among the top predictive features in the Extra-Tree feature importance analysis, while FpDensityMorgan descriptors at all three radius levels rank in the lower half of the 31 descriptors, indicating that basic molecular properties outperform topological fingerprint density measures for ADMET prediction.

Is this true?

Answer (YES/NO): NO